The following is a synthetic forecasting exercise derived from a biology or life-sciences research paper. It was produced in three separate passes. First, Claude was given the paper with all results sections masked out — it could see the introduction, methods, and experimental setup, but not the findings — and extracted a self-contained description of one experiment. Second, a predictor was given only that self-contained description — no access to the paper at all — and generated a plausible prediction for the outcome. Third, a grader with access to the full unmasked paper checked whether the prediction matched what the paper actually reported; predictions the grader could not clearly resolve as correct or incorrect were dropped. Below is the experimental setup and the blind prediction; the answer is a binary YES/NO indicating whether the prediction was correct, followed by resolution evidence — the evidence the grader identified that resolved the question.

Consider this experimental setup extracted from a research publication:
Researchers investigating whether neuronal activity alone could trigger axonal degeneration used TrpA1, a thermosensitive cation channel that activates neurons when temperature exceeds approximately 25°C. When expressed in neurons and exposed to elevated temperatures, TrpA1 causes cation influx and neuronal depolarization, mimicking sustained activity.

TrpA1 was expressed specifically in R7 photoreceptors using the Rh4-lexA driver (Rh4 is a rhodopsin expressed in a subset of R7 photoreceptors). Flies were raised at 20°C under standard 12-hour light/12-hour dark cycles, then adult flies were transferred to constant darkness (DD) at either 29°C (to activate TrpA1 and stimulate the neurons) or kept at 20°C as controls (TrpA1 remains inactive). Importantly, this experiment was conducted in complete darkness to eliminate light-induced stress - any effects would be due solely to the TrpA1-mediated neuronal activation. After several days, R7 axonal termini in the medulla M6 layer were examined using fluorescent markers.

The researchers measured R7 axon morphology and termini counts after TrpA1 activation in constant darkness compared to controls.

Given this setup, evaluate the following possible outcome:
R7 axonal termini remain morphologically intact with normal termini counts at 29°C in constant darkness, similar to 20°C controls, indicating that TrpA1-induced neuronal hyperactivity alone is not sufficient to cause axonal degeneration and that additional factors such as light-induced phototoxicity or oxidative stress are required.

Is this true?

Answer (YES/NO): NO